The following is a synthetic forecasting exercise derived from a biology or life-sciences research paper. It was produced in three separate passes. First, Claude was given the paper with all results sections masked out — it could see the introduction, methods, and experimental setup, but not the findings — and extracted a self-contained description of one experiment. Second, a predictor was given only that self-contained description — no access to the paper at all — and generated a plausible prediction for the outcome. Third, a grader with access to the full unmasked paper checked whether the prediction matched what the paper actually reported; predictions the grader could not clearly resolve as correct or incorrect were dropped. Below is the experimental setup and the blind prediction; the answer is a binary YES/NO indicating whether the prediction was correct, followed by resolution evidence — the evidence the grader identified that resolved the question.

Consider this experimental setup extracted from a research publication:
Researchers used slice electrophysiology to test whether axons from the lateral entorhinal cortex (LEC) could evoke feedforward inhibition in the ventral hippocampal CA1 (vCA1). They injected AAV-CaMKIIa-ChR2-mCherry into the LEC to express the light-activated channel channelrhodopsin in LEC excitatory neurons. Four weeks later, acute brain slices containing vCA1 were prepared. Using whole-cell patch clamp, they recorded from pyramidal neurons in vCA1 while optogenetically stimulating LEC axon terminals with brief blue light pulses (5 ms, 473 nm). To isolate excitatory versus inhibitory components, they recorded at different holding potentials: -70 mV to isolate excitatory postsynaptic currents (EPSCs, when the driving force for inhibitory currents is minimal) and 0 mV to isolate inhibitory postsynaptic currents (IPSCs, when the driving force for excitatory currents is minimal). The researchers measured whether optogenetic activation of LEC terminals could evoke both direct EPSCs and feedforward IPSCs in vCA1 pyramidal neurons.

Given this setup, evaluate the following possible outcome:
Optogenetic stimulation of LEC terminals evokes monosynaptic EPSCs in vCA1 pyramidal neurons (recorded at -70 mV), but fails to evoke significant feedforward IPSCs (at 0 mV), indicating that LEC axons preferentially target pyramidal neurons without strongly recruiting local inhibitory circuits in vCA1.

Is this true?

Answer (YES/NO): NO